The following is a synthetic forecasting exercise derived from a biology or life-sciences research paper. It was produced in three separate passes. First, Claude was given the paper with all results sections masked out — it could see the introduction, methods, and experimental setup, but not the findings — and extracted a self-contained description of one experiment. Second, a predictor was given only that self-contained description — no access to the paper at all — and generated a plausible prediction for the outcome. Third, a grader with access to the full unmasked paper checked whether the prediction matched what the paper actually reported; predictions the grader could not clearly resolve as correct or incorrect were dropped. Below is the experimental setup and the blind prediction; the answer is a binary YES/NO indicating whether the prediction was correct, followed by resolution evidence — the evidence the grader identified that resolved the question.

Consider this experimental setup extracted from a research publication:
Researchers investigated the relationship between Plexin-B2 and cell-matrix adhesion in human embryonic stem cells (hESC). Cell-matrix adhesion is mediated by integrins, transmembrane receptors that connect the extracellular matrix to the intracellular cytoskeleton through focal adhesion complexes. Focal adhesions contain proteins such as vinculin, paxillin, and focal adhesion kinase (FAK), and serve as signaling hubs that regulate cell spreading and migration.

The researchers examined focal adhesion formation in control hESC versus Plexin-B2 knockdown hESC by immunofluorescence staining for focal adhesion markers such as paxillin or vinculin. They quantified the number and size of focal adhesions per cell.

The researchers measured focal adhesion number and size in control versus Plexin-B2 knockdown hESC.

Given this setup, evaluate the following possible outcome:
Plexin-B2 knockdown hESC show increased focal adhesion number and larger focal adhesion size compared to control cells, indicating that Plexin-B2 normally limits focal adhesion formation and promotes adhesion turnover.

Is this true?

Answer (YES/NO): NO